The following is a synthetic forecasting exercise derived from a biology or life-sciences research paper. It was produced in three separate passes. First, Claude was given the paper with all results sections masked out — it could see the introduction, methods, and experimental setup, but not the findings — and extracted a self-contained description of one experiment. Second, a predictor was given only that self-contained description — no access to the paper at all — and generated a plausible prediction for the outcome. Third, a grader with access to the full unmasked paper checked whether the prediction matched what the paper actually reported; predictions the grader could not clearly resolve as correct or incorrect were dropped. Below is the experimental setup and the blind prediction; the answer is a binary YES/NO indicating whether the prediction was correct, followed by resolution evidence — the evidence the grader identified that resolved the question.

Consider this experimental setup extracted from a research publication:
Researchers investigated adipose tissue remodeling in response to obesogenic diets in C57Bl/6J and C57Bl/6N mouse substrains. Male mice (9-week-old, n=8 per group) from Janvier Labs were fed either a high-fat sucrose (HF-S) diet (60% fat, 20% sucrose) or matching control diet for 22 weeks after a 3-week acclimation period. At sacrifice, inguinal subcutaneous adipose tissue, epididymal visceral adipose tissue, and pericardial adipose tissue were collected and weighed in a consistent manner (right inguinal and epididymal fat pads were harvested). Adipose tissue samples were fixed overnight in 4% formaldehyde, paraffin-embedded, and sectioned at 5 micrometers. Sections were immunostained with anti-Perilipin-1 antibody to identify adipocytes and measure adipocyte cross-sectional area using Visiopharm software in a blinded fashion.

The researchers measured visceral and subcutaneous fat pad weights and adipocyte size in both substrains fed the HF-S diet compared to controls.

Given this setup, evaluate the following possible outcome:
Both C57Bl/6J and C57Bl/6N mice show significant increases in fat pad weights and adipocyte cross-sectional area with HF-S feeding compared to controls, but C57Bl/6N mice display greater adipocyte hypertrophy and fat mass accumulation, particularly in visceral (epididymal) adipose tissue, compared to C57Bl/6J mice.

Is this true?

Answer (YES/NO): NO